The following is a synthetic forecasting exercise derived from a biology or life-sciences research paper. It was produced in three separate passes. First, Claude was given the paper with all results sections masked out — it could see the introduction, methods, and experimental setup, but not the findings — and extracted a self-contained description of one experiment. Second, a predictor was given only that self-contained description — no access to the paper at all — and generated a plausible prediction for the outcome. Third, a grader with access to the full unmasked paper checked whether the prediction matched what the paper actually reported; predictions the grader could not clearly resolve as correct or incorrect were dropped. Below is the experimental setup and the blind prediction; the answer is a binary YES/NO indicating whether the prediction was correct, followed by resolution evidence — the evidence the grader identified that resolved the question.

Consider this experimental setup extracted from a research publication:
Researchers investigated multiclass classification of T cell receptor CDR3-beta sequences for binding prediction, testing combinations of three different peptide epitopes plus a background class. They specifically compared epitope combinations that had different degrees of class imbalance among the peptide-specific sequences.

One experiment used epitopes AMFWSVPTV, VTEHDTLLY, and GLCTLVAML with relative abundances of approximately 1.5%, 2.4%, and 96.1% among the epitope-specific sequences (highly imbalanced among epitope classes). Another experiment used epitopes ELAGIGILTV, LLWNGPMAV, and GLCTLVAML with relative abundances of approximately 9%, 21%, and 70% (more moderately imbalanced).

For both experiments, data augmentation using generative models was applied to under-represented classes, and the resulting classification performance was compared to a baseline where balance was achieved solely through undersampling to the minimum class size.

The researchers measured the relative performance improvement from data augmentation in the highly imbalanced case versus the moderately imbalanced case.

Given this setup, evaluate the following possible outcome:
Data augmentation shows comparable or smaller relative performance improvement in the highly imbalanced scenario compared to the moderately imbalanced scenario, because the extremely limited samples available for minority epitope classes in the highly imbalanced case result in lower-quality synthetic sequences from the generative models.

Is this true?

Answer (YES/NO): NO